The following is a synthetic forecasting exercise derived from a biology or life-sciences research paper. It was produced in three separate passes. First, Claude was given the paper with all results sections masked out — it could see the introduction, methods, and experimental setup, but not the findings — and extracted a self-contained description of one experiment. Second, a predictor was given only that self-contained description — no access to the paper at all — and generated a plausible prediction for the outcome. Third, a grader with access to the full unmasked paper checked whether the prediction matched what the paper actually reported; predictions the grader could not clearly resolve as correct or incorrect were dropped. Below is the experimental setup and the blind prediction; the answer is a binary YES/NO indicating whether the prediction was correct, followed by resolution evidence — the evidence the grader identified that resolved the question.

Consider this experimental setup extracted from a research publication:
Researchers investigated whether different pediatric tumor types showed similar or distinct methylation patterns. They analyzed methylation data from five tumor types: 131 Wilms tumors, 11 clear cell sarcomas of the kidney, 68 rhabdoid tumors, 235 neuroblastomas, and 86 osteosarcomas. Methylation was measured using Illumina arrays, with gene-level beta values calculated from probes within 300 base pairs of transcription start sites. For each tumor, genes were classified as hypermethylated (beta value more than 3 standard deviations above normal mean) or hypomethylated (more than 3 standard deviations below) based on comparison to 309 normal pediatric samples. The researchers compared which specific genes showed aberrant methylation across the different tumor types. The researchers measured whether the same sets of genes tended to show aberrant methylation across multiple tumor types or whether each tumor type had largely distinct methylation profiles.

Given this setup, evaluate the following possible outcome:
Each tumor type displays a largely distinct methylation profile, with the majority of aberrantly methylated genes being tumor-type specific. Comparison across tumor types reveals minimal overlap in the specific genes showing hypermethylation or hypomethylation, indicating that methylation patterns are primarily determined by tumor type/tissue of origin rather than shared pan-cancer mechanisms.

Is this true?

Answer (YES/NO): YES